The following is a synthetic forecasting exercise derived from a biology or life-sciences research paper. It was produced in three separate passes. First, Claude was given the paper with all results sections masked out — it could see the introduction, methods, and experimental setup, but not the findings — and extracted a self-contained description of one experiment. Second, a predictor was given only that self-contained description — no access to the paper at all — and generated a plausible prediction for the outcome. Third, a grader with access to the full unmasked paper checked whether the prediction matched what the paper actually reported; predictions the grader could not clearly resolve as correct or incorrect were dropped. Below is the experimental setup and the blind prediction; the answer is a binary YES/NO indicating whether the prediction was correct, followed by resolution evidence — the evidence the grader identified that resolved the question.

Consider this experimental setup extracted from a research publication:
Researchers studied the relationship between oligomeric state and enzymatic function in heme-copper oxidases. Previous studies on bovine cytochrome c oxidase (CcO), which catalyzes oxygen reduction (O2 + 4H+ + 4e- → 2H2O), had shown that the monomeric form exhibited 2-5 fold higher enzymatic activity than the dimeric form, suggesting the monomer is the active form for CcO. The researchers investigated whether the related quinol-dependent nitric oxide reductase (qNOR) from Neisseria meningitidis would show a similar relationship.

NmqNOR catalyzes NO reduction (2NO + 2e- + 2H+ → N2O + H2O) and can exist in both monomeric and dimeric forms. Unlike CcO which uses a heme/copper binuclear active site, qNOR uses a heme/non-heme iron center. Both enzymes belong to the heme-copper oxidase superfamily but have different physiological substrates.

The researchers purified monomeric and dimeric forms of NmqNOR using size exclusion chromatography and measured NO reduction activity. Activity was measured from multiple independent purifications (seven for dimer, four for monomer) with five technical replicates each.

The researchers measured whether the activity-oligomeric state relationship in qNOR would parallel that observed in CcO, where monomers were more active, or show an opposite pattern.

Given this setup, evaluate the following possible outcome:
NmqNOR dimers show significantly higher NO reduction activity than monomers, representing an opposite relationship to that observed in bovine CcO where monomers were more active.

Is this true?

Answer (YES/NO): YES